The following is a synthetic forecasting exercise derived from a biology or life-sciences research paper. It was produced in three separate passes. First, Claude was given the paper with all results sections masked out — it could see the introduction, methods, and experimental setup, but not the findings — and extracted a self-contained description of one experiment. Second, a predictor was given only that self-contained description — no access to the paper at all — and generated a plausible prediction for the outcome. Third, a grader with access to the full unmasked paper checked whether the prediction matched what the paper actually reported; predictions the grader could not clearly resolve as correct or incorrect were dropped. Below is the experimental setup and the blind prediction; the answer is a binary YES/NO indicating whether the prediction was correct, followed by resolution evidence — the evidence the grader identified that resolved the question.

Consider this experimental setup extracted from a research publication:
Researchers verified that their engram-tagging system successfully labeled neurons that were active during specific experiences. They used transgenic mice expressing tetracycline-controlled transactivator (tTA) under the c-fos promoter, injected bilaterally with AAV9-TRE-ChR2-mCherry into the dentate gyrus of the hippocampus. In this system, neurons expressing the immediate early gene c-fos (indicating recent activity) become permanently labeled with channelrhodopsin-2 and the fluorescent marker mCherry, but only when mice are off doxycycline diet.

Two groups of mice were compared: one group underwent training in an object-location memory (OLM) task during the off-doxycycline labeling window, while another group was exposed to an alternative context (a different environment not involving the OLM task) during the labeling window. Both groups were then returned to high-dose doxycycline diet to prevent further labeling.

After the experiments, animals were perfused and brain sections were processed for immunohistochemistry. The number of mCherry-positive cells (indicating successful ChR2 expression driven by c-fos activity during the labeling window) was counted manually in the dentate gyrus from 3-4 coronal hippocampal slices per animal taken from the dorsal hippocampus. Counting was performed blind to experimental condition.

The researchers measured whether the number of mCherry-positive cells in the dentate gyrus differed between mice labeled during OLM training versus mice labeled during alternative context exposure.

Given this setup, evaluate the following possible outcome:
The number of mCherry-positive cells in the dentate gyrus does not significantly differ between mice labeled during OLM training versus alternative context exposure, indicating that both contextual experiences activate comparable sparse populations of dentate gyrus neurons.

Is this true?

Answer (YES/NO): YES